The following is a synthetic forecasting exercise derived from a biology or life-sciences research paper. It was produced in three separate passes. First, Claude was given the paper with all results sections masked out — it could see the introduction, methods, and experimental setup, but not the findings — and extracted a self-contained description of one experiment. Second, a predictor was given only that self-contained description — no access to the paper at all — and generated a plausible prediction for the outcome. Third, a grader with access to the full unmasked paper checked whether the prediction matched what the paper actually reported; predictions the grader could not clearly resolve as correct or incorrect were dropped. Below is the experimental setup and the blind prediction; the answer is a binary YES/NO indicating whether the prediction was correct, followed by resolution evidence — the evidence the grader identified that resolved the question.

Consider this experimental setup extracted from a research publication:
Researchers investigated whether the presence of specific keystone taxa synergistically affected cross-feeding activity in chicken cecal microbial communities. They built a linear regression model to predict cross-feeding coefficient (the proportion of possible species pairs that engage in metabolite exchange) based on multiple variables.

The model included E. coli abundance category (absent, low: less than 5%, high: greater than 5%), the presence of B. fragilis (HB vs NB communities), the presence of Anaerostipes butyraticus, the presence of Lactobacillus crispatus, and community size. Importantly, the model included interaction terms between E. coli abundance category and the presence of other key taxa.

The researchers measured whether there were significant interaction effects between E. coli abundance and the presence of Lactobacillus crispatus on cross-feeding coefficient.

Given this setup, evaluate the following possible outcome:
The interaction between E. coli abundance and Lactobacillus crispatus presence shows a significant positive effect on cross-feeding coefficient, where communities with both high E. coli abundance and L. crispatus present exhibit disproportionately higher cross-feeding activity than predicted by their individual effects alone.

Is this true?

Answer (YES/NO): NO